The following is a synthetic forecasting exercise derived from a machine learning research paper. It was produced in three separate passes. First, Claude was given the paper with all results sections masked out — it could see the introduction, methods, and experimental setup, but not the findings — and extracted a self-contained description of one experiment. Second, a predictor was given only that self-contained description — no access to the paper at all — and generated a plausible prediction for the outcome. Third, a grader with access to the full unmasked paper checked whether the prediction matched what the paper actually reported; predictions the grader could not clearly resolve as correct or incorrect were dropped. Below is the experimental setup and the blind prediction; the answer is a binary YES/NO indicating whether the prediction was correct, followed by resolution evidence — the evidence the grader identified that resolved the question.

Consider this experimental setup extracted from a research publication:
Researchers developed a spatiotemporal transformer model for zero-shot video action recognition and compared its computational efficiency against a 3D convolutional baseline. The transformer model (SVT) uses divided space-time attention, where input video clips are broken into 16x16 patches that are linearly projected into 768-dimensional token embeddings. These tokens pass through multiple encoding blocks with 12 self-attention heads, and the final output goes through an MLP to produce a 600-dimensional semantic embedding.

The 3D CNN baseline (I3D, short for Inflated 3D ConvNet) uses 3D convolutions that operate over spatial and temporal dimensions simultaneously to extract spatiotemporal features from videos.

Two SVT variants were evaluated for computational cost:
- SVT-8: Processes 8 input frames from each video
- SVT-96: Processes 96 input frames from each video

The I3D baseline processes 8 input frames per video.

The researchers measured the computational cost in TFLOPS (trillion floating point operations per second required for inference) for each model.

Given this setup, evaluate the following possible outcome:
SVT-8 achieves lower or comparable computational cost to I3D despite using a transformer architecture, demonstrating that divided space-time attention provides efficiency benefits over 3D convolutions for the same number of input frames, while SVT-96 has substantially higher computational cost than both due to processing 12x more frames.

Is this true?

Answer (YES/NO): NO